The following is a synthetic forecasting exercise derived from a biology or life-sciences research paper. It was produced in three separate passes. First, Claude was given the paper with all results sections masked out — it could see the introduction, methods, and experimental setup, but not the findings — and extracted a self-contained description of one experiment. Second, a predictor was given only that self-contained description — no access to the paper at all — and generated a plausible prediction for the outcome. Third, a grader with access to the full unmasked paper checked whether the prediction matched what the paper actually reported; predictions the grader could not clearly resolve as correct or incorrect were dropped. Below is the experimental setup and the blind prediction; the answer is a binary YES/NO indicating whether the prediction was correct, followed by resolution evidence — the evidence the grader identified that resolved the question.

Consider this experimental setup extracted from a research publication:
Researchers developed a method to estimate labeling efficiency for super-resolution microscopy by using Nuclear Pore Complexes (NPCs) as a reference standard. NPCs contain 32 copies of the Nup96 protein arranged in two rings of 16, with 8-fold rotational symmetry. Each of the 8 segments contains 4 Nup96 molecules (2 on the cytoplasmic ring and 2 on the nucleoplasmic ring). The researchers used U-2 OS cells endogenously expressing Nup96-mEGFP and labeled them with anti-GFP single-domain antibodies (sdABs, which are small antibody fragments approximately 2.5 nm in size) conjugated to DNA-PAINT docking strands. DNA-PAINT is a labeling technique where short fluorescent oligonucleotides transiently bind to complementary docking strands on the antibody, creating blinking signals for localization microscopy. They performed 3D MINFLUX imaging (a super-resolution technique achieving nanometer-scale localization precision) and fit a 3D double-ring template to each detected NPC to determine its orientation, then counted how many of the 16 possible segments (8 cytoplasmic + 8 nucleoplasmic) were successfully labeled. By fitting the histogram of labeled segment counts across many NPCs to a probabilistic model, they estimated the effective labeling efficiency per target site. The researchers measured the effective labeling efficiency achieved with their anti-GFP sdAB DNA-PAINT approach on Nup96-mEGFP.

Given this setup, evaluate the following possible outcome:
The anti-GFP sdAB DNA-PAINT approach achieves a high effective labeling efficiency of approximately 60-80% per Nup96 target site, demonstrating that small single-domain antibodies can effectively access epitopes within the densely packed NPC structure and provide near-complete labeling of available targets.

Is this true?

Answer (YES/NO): NO